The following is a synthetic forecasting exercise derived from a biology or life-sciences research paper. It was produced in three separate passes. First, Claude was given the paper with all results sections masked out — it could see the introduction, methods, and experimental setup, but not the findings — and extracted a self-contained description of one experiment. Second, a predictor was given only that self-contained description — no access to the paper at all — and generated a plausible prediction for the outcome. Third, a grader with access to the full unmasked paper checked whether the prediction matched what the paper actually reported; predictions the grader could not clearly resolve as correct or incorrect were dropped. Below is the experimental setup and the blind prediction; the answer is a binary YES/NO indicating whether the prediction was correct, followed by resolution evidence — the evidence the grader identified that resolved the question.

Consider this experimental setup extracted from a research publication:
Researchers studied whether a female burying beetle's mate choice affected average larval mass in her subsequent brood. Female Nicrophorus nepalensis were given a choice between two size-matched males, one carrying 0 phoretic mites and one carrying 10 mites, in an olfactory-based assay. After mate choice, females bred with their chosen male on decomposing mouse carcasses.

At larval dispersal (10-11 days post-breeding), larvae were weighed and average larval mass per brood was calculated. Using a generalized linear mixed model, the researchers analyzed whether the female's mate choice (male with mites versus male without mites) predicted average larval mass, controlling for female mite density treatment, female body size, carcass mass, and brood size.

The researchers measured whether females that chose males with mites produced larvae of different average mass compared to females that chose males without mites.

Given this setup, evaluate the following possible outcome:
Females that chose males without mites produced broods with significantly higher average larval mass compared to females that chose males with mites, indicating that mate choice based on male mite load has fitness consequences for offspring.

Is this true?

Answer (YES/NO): NO